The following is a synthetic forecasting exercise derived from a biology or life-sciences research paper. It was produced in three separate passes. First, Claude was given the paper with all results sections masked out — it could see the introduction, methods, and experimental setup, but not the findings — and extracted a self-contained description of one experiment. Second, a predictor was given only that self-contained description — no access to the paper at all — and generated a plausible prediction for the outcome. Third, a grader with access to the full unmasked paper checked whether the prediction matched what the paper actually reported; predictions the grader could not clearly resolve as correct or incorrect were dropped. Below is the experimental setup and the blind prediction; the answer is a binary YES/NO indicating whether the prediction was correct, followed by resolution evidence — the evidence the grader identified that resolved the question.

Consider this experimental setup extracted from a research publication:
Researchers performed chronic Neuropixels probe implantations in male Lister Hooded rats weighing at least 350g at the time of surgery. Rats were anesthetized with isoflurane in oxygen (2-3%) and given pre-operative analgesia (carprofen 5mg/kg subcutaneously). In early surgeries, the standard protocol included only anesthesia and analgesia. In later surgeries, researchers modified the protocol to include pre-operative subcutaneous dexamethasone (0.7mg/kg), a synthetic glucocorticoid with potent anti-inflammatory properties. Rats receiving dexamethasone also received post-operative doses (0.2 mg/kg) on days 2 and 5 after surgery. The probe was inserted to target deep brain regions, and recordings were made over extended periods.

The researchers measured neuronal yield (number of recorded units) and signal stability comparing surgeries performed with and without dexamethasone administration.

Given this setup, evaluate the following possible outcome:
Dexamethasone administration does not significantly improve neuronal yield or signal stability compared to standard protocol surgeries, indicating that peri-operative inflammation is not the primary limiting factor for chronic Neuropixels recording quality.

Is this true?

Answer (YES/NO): NO